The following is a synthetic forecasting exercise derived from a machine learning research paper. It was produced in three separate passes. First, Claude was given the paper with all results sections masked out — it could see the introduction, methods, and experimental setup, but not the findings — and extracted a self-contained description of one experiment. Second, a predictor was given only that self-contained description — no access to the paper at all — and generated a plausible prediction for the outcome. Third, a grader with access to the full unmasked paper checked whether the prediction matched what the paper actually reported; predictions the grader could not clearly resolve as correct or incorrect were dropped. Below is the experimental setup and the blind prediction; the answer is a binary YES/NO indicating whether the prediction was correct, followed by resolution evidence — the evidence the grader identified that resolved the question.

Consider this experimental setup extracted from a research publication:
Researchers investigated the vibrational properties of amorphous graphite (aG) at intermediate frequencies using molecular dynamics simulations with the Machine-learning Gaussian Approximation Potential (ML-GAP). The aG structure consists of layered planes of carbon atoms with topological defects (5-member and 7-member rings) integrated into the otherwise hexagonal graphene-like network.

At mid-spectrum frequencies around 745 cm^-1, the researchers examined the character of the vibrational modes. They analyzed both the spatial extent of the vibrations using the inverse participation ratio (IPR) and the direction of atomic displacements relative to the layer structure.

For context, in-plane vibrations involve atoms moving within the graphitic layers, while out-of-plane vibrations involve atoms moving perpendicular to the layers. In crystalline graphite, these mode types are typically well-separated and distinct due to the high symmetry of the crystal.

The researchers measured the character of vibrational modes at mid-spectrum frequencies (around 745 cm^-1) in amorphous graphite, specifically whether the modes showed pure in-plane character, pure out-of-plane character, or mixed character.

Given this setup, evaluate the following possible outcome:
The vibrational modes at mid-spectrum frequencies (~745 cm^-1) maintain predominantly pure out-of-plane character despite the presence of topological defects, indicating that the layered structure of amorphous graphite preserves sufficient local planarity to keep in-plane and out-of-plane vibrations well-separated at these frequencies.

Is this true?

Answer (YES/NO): NO